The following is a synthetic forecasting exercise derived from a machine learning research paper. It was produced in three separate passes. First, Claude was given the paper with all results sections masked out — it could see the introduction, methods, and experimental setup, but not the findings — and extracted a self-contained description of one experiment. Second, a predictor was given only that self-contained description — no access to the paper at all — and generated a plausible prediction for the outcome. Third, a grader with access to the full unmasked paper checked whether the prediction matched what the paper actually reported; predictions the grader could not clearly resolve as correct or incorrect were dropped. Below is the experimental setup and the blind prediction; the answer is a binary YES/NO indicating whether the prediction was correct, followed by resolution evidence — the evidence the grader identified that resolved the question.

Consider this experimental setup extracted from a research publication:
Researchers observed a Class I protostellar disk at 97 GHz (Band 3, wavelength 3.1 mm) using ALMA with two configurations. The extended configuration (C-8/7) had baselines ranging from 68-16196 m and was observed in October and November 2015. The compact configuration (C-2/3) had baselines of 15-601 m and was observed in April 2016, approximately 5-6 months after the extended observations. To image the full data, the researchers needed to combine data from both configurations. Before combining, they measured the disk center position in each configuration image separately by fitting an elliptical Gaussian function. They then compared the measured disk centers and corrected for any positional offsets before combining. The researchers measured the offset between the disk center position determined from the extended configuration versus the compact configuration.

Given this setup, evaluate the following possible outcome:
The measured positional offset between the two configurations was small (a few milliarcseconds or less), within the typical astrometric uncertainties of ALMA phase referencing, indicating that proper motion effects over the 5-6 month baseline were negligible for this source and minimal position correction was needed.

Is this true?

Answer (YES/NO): NO